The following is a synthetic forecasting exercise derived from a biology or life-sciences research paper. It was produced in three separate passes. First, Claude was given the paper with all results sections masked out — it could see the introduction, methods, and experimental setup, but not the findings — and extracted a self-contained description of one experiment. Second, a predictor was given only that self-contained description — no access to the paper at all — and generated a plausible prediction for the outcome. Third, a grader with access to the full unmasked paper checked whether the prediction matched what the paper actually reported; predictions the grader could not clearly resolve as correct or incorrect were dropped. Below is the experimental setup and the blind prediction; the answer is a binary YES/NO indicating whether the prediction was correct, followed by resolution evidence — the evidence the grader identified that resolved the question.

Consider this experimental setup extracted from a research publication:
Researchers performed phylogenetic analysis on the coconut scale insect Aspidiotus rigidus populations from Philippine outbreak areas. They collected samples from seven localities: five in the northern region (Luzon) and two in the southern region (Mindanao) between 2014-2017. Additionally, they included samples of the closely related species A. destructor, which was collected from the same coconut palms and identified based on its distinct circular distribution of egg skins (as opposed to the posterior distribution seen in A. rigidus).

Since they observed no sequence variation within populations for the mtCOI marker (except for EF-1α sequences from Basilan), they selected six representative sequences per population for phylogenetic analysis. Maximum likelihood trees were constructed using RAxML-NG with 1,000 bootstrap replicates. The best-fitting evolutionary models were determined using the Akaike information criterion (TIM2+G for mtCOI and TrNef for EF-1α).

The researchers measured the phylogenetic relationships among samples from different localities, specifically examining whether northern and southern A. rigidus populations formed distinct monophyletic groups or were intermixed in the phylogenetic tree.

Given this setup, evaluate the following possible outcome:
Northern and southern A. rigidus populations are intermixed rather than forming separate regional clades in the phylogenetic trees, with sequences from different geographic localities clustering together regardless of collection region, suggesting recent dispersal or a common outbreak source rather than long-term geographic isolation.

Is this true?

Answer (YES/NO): NO